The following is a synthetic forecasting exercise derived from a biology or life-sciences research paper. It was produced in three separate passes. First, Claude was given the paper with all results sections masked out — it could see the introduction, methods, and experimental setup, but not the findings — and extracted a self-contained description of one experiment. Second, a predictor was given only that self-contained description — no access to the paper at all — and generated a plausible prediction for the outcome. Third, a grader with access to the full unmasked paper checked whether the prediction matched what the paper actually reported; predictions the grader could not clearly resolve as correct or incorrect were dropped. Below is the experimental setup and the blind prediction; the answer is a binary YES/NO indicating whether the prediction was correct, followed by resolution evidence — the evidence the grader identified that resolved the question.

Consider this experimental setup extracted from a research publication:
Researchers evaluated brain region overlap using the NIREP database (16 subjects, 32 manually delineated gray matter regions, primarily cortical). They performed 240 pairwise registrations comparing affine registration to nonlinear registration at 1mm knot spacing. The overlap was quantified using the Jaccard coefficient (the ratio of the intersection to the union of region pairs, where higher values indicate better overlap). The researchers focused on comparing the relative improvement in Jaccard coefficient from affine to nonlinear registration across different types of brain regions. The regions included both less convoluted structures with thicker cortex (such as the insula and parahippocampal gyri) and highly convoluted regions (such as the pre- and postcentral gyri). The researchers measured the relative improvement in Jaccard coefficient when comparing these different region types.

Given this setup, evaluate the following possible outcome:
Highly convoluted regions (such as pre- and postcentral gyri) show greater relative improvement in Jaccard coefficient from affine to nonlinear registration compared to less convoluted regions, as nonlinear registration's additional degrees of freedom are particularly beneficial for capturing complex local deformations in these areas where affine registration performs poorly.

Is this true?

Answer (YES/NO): YES